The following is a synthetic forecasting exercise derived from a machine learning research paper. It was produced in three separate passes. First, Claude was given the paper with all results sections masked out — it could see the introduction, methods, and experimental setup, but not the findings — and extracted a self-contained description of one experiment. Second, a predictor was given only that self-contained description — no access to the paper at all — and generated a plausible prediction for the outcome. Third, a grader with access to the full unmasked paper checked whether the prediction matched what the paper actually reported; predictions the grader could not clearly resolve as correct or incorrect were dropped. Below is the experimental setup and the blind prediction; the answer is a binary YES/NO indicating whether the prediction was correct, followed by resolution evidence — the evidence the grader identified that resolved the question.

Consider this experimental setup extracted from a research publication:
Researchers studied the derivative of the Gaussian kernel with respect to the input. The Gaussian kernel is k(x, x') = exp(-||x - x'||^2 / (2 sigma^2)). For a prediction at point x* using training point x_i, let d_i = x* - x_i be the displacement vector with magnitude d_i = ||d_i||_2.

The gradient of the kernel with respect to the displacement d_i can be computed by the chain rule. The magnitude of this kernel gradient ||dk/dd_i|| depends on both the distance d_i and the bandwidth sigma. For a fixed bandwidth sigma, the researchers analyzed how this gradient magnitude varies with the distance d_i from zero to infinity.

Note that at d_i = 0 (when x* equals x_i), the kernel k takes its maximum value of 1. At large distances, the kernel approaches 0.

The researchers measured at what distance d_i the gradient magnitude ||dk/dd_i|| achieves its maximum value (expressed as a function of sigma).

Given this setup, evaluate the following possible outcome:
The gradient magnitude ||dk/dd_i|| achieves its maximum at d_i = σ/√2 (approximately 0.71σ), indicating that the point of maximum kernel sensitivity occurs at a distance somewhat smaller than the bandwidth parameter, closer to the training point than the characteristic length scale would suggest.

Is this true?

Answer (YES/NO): NO